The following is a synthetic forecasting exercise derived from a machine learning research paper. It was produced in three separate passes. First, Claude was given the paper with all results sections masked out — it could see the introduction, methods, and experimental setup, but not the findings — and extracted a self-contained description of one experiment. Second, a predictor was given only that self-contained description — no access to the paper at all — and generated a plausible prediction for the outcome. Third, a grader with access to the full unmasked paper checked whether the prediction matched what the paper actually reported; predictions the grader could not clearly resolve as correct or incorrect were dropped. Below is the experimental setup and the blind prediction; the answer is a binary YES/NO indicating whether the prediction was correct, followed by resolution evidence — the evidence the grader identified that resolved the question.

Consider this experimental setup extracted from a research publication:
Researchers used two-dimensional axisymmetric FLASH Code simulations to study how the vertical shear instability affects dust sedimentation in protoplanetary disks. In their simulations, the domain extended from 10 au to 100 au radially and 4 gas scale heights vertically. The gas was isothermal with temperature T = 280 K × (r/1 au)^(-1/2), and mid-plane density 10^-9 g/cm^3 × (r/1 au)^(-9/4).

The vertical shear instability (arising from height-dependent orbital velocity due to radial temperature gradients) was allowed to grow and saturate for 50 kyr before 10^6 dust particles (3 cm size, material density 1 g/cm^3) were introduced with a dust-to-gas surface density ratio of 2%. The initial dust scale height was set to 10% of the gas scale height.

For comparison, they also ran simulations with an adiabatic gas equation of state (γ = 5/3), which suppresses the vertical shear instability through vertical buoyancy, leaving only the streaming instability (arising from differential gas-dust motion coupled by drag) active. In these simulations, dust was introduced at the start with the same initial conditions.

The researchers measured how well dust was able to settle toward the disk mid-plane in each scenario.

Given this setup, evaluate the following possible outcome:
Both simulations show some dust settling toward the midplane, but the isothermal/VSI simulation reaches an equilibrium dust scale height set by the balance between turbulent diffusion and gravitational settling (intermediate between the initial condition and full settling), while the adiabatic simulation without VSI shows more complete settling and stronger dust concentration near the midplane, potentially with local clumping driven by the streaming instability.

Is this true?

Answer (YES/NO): NO